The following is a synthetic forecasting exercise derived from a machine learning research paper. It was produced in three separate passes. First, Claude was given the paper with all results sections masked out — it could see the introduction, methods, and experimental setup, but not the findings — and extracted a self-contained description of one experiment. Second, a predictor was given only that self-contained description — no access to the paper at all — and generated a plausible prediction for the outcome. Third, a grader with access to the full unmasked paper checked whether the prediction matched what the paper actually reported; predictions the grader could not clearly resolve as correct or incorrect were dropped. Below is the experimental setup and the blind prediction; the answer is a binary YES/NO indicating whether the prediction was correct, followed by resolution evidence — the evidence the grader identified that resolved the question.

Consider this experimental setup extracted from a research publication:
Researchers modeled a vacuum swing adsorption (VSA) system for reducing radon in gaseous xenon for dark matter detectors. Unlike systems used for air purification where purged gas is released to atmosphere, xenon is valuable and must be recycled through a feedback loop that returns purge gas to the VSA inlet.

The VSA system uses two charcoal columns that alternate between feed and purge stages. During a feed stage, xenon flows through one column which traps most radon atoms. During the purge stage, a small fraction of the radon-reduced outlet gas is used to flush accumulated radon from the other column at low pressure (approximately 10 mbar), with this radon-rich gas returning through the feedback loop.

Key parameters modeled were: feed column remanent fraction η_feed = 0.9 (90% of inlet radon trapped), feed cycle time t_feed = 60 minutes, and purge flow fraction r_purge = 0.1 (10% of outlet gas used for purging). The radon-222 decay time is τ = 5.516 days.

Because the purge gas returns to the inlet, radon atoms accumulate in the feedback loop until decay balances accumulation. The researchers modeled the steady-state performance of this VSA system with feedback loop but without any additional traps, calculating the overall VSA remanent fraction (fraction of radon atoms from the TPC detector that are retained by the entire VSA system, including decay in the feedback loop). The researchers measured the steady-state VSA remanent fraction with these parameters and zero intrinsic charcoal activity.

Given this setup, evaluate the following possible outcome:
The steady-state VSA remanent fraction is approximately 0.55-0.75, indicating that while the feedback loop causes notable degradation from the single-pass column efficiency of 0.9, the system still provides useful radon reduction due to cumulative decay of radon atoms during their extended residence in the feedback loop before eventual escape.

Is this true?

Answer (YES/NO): NO